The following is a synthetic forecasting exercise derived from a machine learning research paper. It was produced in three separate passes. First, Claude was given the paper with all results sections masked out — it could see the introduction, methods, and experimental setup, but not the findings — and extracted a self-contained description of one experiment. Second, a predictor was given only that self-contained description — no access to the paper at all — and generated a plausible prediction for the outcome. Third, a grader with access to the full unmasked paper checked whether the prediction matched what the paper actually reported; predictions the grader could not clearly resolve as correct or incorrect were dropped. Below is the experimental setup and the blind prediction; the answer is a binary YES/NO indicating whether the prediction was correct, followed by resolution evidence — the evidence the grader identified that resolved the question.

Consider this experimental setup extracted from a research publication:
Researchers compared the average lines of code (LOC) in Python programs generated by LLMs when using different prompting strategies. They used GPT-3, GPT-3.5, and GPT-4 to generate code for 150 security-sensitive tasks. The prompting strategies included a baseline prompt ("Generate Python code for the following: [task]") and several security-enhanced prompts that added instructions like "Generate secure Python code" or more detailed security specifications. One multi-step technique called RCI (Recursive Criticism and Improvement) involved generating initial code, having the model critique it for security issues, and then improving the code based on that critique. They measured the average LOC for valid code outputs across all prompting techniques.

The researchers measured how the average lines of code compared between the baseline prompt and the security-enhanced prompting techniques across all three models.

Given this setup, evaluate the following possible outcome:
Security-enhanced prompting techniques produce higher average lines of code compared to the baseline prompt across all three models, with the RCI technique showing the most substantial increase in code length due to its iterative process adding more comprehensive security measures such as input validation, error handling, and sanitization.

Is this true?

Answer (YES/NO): NO